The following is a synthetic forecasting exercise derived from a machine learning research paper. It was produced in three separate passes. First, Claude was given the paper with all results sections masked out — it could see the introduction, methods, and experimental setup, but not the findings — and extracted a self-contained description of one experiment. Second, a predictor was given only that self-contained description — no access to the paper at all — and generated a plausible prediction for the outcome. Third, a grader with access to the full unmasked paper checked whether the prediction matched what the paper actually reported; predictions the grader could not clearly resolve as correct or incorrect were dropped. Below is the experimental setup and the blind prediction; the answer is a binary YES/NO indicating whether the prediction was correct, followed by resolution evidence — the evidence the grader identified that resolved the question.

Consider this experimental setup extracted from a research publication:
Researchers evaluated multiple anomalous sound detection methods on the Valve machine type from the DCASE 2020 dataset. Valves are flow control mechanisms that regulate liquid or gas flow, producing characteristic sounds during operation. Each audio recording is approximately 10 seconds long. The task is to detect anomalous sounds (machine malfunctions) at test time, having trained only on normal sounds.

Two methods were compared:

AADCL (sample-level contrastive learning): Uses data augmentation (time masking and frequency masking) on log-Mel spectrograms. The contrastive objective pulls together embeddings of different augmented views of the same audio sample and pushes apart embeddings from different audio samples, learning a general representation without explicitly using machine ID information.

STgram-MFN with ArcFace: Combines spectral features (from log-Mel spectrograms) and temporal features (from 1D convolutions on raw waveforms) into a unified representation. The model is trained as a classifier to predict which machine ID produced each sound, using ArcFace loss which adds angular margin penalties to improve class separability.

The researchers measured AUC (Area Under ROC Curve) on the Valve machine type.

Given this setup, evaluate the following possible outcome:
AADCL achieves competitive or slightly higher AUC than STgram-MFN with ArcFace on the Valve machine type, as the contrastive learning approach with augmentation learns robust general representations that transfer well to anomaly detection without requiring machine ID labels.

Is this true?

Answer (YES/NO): NO